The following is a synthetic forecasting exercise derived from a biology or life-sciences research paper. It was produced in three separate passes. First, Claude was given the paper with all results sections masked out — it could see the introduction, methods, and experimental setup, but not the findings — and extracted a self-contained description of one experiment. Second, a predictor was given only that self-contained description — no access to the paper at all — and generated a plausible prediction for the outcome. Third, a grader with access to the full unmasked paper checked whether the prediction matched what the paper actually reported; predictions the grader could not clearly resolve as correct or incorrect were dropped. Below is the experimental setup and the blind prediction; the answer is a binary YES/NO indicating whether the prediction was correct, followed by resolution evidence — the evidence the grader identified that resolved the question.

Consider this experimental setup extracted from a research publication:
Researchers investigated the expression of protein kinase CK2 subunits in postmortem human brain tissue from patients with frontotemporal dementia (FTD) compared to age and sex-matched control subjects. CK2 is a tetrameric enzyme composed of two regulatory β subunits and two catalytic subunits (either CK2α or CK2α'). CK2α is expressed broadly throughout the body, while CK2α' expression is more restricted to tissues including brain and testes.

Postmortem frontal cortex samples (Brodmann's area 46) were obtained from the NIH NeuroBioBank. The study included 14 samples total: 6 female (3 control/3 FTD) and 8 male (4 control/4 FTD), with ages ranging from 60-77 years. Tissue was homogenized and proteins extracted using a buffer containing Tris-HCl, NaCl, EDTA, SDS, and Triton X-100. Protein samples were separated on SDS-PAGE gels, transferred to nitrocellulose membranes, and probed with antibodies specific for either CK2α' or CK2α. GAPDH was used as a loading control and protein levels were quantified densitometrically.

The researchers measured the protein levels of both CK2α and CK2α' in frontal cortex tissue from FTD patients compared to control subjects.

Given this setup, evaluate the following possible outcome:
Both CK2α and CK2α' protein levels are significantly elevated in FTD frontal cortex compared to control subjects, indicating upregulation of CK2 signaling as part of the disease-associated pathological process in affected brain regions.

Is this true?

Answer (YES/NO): NO